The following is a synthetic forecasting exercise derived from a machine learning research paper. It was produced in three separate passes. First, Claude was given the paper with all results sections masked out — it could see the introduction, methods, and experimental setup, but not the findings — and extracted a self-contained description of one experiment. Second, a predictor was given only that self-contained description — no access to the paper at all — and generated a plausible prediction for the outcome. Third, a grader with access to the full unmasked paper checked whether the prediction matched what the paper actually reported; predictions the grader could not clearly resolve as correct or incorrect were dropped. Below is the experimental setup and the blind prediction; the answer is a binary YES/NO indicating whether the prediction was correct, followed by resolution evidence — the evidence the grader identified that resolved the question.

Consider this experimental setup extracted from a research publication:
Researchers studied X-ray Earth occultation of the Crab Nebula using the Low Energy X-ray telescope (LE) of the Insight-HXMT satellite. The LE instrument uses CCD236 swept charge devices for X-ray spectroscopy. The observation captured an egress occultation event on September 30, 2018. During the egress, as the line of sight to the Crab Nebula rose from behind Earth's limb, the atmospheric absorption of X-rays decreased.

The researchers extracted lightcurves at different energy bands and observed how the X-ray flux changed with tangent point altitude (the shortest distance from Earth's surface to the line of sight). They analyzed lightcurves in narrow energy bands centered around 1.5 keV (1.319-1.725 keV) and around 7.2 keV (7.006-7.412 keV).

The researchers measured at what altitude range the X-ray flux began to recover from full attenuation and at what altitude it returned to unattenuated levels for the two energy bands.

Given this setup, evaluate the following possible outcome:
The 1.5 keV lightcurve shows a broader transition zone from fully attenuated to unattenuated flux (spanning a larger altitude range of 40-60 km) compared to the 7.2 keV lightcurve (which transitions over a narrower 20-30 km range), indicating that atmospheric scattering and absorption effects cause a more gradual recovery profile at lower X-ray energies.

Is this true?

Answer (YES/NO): NO